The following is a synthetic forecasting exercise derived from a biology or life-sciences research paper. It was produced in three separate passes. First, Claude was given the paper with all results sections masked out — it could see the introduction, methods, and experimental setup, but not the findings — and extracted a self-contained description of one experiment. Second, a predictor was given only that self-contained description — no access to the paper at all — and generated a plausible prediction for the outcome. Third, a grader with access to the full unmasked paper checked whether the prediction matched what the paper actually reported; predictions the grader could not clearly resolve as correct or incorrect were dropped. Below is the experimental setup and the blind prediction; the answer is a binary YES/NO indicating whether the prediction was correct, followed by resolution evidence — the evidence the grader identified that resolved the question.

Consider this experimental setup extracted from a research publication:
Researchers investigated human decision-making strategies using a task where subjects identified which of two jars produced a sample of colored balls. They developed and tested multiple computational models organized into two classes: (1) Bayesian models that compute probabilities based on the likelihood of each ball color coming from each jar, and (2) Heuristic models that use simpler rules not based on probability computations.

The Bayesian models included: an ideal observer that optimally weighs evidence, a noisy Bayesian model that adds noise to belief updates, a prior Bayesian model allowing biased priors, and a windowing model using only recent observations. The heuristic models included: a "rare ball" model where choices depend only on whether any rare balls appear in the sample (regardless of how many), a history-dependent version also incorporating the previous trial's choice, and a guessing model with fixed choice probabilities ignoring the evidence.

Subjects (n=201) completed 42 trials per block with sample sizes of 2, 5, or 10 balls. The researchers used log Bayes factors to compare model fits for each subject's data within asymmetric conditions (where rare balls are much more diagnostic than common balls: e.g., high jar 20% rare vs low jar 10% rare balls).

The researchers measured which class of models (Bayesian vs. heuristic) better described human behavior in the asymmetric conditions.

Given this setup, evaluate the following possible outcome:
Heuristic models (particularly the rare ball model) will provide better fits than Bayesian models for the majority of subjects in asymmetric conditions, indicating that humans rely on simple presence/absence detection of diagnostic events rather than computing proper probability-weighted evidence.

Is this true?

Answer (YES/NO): NO